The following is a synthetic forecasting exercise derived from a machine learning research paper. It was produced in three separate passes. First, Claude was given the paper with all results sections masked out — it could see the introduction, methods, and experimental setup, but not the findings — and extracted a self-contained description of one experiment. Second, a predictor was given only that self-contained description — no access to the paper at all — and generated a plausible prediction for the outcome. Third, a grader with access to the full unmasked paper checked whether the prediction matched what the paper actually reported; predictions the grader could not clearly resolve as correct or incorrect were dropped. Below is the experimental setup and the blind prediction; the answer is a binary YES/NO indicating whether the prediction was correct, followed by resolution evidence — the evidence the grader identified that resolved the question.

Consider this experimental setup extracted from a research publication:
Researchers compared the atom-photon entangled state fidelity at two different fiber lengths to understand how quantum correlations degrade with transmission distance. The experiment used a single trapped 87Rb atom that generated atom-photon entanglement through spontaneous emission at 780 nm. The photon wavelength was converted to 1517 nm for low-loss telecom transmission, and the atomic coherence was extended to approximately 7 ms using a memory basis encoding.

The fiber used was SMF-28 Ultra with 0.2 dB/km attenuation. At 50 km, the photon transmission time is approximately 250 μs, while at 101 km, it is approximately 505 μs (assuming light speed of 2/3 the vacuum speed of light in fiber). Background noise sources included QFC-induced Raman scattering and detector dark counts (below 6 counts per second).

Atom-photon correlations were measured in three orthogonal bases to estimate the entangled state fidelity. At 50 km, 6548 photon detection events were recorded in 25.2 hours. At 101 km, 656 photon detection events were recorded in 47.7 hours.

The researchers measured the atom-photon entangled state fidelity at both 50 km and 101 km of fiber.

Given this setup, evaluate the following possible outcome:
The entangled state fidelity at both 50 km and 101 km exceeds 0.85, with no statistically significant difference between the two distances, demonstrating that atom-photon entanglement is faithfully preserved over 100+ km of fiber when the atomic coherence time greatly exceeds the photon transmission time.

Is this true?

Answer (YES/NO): NO